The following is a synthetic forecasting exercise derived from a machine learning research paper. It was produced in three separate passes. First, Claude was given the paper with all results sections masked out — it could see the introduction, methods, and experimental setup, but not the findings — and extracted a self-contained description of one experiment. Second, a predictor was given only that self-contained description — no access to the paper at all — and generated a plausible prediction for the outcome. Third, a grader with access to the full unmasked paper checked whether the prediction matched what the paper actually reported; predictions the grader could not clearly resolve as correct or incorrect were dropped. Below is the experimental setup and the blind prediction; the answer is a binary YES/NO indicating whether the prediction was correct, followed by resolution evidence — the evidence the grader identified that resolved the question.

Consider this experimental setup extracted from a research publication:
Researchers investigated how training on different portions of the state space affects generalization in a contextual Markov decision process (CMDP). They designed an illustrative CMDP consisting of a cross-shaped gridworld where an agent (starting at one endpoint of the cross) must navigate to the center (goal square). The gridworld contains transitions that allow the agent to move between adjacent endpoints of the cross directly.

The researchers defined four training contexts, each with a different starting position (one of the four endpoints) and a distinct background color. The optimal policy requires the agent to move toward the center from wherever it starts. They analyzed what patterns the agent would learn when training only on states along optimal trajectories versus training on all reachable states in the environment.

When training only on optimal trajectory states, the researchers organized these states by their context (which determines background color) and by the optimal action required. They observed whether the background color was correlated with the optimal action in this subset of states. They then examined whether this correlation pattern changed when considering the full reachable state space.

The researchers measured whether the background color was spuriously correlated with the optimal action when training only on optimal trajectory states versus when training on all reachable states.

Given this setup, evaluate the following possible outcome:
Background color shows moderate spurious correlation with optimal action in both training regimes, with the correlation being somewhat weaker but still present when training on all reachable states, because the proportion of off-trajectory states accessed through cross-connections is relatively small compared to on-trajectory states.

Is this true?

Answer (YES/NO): NO